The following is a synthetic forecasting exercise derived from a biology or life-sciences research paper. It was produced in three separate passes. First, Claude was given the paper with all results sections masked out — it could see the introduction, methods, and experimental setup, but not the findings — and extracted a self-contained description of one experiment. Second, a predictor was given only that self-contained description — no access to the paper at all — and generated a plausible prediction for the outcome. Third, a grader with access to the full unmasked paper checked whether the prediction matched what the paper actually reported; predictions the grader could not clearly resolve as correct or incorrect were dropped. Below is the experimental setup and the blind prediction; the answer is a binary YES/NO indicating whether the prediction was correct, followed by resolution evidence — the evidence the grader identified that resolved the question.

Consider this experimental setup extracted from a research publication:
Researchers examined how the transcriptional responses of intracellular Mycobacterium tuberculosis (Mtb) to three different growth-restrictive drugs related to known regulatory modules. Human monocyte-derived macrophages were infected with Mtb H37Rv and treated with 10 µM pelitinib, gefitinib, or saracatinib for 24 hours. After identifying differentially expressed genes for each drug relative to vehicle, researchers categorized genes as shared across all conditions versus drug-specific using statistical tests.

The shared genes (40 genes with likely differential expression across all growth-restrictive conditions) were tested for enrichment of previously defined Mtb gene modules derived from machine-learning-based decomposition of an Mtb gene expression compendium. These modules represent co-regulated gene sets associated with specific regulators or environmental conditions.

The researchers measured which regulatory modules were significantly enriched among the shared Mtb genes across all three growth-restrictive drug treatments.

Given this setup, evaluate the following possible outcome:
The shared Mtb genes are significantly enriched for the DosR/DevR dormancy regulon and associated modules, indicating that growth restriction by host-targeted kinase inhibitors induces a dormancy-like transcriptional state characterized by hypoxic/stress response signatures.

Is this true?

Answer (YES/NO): NO